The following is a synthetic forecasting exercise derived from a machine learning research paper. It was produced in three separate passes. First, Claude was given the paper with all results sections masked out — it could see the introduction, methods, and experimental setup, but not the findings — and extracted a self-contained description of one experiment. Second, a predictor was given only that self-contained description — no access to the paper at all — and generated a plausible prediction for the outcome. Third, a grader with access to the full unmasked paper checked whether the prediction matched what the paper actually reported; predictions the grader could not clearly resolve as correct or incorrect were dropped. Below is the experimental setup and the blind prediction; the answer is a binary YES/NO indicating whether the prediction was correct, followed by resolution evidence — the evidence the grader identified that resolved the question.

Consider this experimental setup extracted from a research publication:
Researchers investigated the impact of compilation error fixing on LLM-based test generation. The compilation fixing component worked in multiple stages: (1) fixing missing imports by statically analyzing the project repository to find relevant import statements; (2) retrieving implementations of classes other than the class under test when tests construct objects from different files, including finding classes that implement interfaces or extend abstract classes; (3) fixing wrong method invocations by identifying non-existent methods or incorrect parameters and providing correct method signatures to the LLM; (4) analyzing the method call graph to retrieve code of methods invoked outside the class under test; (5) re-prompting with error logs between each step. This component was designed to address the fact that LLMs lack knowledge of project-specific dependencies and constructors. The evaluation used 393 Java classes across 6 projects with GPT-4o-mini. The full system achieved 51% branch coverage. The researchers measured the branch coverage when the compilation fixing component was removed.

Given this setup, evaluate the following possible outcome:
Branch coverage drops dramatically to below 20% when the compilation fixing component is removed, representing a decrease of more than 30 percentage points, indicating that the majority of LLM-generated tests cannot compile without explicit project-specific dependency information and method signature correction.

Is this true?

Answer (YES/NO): NO